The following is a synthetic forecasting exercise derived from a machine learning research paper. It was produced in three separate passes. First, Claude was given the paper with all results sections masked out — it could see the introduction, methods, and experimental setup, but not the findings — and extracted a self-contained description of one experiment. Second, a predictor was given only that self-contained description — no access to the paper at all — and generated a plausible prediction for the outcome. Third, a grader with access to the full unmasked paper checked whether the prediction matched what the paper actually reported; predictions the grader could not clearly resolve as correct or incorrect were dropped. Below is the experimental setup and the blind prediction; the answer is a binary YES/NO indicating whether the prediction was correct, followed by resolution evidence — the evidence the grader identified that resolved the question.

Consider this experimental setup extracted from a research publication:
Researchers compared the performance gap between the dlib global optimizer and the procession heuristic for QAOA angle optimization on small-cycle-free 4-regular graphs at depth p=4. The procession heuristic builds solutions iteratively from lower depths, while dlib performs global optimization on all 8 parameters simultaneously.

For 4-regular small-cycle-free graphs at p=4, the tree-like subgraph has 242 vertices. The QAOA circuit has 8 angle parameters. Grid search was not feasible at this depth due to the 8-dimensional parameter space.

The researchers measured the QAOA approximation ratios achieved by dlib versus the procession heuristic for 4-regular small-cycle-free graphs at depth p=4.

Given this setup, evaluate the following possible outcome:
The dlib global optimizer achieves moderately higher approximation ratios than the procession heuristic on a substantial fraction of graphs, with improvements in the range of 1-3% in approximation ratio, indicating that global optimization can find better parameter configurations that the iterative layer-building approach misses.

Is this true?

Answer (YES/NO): NO